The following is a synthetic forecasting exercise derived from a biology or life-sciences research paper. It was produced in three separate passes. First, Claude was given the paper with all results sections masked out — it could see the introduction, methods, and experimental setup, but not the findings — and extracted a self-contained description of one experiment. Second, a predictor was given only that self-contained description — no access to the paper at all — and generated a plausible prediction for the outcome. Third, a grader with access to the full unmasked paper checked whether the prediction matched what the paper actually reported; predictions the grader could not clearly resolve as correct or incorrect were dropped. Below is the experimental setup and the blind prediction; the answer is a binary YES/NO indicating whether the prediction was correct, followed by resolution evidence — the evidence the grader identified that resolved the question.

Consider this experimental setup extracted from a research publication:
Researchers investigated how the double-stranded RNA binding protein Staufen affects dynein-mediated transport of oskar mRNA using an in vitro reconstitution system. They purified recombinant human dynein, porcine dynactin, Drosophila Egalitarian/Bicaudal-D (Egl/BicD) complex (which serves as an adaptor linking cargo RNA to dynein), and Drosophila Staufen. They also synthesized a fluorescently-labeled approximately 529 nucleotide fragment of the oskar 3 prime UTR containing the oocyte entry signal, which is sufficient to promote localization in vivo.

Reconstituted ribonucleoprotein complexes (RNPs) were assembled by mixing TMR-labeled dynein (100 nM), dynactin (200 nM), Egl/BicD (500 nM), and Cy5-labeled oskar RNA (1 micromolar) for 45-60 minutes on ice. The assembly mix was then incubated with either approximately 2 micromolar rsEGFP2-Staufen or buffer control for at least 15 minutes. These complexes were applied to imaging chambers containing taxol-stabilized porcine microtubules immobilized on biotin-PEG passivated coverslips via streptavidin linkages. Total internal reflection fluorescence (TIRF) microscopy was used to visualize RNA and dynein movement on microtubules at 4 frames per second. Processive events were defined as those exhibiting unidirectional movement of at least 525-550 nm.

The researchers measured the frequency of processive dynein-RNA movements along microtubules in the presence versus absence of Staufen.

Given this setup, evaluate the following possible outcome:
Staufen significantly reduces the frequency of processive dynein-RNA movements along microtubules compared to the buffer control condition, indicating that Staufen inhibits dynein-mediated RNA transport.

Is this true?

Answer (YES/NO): YES